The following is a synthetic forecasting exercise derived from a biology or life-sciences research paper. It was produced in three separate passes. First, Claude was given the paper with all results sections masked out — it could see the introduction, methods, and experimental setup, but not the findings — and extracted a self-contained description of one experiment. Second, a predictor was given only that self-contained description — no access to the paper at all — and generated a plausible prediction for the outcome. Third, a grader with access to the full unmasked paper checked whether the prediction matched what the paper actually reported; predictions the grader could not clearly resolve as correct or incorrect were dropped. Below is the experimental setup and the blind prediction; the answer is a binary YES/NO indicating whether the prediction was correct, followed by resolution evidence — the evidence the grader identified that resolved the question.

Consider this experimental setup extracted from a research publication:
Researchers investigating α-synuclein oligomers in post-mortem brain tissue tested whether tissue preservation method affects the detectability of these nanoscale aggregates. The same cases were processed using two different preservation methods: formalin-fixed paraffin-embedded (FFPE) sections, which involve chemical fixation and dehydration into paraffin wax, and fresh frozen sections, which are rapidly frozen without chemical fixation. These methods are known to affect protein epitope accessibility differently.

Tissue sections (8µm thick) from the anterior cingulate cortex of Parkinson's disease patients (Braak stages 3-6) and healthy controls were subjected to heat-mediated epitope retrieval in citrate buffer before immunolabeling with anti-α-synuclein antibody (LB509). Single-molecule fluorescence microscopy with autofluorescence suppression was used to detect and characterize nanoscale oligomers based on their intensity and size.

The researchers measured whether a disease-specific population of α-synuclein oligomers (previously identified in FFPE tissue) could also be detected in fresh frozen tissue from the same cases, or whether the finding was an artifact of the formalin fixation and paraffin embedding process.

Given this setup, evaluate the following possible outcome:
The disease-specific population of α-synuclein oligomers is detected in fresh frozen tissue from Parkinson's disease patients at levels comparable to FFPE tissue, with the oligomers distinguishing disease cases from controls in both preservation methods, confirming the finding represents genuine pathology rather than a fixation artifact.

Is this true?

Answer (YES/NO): NO